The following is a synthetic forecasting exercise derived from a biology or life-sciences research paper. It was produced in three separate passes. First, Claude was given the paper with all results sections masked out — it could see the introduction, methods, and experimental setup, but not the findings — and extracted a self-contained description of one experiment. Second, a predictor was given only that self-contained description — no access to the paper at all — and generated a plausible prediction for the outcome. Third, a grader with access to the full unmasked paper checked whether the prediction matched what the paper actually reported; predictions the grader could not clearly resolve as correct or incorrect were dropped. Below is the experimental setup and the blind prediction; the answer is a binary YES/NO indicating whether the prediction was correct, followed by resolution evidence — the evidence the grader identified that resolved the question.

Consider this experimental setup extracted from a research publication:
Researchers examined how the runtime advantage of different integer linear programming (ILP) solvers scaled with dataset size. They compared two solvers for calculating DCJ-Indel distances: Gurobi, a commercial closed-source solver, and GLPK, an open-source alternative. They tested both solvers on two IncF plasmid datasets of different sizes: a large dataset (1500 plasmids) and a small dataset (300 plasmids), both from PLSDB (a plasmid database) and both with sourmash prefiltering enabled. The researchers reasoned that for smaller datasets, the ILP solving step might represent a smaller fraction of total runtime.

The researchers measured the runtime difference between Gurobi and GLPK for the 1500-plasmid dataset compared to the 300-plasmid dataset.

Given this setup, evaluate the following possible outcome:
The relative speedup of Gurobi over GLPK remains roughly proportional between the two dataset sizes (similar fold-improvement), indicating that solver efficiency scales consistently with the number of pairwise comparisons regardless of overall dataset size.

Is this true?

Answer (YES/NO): NO